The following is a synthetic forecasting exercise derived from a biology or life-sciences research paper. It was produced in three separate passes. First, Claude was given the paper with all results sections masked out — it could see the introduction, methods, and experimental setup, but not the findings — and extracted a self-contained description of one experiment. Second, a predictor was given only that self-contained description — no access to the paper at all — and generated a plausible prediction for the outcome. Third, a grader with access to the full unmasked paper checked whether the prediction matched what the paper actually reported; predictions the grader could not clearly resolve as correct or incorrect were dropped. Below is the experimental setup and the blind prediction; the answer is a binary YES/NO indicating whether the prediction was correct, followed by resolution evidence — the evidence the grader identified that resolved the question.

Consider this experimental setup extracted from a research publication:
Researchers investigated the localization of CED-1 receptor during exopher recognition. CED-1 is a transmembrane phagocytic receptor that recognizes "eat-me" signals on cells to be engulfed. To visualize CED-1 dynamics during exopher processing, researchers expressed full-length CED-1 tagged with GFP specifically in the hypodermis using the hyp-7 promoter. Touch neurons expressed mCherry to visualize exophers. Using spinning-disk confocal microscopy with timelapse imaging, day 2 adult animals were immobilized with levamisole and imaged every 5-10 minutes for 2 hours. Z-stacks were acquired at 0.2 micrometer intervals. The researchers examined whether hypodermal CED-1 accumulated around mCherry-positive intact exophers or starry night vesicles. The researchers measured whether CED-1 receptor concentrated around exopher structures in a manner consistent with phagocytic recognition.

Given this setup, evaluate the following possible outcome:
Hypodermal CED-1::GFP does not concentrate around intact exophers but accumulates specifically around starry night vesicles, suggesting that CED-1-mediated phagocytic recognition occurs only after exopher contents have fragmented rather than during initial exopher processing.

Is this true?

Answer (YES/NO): NO